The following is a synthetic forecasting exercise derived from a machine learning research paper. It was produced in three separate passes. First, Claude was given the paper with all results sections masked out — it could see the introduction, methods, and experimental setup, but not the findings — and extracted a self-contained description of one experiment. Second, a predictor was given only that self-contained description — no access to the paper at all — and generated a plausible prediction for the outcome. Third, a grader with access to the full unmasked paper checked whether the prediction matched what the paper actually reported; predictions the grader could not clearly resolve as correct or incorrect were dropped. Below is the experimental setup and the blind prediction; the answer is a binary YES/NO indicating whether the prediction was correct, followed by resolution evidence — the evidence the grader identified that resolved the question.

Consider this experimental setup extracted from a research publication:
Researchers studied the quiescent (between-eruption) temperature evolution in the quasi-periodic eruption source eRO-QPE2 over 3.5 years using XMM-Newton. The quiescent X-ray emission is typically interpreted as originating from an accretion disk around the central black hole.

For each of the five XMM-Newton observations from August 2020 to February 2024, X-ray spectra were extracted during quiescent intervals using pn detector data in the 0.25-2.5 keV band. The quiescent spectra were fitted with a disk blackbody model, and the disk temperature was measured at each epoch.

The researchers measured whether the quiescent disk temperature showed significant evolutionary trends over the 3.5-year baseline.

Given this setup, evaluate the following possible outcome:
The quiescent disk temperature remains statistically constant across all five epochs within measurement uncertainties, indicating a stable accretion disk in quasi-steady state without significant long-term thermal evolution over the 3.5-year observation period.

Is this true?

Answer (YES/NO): YES